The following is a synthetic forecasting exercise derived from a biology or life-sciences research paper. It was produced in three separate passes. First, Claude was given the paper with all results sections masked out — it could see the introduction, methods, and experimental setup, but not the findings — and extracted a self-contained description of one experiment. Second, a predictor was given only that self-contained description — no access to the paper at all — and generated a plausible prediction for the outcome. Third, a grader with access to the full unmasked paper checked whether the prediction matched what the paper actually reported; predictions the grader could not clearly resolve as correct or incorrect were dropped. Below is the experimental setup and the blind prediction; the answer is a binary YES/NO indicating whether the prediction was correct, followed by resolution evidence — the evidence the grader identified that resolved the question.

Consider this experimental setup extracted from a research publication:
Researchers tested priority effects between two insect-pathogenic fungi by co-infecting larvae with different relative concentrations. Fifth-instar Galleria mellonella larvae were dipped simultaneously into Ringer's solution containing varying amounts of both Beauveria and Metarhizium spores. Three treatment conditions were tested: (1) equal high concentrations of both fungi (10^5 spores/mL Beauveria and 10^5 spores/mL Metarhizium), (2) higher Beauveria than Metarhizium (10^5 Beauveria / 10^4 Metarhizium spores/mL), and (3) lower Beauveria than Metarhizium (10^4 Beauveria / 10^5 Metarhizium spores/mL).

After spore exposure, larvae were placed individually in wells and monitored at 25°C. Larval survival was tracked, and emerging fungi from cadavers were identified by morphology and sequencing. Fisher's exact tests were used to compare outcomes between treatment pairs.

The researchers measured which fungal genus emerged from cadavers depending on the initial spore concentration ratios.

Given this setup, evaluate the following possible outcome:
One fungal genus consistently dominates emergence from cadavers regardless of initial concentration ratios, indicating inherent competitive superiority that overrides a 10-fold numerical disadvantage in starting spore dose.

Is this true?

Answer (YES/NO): NO